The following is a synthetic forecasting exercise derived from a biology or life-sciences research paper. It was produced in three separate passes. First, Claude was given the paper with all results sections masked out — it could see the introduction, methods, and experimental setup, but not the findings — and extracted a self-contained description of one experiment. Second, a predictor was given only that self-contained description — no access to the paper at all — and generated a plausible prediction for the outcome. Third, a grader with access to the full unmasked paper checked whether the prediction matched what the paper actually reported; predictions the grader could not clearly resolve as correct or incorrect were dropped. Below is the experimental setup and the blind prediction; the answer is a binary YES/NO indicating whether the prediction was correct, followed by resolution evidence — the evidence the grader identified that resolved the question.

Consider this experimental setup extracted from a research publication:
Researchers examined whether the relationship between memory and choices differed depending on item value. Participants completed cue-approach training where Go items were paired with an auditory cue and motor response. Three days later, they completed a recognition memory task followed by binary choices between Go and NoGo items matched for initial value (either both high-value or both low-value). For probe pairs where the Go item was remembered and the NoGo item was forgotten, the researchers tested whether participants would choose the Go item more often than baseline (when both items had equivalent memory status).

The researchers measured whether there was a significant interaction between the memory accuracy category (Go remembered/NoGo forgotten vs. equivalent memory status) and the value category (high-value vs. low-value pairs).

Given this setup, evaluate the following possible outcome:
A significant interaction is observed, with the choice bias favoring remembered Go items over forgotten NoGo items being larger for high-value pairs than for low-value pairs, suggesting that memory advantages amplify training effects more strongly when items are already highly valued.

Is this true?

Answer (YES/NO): YES